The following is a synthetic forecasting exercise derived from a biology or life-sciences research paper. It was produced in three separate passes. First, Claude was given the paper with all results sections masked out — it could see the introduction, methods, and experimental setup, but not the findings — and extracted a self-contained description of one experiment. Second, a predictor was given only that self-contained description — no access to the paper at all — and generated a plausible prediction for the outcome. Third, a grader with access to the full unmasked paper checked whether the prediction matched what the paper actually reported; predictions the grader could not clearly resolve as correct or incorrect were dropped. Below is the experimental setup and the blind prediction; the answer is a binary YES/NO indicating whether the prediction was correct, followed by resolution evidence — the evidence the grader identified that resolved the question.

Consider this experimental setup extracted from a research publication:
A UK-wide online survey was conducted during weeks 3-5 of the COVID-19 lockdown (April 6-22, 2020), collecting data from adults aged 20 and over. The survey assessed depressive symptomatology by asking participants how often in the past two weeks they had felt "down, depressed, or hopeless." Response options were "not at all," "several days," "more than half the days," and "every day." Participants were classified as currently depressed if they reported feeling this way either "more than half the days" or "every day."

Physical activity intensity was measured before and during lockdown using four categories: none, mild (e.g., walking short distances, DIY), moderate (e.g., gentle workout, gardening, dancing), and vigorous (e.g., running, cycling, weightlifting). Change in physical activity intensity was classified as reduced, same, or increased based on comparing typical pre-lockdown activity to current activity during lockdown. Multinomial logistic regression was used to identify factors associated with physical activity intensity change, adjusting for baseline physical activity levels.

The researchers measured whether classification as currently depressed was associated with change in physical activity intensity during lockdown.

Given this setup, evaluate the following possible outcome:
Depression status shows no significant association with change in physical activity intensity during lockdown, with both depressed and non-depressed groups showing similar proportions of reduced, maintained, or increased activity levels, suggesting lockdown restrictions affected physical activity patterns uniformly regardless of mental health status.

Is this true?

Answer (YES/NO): NO